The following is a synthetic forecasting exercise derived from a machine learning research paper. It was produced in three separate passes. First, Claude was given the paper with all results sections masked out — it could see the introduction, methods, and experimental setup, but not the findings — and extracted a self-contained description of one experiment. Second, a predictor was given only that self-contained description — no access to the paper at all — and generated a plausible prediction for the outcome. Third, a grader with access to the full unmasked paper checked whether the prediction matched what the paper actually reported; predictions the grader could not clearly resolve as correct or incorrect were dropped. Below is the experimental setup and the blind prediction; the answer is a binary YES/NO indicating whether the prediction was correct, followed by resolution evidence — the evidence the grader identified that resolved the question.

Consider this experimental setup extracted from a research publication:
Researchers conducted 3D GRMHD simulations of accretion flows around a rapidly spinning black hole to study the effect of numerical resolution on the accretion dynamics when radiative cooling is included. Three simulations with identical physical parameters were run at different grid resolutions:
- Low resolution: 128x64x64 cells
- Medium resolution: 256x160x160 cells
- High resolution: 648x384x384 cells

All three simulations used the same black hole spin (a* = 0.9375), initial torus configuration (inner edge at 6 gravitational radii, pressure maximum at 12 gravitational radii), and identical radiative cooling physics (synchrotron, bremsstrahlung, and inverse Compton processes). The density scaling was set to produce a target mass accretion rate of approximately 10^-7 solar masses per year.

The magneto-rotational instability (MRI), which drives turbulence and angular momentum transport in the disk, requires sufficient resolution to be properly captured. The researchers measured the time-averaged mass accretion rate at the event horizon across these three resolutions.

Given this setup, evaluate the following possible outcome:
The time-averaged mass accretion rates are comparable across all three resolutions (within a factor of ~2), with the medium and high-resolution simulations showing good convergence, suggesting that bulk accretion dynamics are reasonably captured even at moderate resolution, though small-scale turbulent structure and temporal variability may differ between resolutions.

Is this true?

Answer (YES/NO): NO